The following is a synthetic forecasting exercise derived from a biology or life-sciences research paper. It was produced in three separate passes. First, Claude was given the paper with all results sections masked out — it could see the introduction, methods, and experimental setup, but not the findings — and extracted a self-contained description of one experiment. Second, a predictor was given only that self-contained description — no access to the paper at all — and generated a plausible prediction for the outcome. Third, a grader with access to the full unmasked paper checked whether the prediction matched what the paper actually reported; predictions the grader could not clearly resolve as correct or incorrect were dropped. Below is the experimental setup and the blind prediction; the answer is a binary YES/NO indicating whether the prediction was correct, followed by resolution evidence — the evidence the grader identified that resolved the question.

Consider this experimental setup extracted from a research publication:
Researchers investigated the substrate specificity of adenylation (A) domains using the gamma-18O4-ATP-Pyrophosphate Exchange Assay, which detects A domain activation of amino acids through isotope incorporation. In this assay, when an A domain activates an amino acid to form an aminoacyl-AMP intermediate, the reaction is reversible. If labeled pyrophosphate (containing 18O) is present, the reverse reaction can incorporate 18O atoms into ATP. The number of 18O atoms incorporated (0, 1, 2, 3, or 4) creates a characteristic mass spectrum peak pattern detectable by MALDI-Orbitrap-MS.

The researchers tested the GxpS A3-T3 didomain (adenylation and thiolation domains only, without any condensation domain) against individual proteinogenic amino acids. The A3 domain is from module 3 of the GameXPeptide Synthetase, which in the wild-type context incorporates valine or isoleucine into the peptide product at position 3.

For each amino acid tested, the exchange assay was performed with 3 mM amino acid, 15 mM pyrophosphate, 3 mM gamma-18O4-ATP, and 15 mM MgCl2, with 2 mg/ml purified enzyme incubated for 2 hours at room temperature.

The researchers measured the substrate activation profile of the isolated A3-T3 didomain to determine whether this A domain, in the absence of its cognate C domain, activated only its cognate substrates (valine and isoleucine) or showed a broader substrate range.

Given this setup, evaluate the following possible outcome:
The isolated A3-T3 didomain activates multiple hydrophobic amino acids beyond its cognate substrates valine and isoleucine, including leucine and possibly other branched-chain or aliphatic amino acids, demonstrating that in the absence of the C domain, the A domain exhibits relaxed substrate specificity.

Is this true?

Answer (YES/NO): NO